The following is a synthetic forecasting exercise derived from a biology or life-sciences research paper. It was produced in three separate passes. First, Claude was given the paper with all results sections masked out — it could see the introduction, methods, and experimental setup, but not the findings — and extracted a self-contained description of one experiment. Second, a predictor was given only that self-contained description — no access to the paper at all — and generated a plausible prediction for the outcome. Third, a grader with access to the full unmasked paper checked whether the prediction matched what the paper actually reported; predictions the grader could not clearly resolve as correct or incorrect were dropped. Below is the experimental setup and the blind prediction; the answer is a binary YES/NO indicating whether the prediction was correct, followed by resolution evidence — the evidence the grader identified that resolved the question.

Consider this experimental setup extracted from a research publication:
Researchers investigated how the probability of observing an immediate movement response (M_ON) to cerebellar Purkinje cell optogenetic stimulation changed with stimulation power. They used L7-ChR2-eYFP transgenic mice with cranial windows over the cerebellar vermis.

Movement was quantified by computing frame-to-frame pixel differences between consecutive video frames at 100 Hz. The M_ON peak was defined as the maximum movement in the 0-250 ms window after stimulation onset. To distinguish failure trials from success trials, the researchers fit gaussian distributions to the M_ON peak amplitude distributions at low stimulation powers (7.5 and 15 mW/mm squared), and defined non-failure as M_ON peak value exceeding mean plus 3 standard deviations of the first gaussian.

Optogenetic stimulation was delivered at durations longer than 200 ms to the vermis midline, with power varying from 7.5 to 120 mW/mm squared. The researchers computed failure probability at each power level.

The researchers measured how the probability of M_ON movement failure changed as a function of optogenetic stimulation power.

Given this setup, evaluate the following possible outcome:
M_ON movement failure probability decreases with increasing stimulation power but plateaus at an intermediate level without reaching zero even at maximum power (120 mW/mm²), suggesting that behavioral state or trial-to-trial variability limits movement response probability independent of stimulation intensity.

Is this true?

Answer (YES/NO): NO